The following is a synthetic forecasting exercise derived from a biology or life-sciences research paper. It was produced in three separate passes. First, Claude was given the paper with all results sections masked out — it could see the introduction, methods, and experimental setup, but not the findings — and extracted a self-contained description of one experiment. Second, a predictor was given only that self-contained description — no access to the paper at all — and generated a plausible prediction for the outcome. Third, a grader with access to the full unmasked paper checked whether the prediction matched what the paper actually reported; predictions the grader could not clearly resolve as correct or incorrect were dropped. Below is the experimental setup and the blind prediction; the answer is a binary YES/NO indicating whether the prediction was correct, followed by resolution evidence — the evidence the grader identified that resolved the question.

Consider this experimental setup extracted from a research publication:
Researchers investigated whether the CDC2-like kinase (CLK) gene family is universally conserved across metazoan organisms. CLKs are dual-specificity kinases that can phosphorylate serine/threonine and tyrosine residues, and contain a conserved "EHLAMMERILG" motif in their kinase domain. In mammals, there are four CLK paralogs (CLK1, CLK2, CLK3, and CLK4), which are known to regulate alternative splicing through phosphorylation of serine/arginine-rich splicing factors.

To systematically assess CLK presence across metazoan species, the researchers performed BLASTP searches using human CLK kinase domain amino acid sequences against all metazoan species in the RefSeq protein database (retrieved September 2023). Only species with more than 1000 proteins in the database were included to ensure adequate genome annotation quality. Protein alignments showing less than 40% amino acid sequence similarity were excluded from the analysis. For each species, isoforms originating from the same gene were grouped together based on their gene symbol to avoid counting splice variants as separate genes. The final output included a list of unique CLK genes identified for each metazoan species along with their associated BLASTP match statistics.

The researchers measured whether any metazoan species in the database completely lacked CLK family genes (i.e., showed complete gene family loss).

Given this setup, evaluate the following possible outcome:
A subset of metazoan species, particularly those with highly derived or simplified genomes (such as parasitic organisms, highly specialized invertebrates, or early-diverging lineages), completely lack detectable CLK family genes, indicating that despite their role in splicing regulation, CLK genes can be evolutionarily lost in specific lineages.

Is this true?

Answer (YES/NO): NO